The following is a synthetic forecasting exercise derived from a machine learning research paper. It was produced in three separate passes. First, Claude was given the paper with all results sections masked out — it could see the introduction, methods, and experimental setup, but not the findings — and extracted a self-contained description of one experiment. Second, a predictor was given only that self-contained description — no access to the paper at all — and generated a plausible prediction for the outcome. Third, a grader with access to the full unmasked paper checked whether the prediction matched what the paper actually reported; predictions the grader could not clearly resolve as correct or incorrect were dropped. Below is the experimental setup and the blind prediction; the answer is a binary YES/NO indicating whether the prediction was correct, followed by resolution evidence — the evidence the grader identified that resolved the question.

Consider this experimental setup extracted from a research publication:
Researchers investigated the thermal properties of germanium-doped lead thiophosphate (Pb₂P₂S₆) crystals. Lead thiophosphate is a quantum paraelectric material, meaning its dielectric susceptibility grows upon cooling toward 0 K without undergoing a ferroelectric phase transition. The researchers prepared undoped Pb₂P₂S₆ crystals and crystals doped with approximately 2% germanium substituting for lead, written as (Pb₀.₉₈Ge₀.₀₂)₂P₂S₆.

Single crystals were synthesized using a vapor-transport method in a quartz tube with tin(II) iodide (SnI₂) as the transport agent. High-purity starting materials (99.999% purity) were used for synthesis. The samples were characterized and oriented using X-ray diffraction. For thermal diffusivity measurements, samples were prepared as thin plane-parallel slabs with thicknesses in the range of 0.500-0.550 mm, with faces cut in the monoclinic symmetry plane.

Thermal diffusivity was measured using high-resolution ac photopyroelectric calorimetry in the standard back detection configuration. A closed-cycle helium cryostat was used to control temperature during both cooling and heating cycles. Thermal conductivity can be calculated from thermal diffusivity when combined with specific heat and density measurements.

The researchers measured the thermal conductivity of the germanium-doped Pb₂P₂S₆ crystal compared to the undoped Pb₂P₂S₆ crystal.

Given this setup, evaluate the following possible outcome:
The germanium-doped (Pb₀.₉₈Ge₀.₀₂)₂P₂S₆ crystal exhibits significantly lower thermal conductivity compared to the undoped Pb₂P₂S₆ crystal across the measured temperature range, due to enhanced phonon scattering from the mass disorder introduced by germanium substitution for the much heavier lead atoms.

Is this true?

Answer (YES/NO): NO